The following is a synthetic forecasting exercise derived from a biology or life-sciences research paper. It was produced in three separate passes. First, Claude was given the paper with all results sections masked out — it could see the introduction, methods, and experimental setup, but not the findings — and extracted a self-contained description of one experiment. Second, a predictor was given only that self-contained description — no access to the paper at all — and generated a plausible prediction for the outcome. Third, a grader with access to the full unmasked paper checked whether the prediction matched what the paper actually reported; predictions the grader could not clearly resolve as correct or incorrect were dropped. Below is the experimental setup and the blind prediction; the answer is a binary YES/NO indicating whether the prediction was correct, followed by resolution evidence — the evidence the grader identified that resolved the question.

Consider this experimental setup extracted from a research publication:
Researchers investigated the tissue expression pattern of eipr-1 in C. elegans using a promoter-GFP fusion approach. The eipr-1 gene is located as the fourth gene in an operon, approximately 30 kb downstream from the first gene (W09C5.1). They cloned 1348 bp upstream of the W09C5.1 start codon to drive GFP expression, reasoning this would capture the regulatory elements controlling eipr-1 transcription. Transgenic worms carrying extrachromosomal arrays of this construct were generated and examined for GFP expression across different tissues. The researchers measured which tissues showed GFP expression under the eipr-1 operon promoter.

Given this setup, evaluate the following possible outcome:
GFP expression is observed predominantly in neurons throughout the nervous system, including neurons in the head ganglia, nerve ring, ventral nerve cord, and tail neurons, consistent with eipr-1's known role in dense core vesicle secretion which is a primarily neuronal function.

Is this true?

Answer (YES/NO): NO